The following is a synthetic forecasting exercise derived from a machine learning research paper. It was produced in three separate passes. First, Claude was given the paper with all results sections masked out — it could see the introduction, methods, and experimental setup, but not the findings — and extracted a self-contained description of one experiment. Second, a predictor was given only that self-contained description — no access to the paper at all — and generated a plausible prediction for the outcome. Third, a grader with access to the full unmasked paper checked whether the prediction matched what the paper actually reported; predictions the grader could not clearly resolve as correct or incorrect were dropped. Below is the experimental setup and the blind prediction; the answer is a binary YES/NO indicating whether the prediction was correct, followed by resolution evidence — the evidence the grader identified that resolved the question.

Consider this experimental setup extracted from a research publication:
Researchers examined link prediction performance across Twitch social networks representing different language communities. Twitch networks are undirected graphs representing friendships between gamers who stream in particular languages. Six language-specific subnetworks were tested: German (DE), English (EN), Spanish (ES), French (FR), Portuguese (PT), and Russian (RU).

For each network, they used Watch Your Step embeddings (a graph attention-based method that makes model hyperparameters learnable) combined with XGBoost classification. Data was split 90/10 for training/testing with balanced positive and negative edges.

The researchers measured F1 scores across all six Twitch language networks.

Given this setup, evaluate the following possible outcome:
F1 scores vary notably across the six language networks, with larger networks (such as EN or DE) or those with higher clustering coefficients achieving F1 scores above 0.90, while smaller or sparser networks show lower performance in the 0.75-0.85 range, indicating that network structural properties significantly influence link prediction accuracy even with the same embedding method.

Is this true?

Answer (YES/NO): NO